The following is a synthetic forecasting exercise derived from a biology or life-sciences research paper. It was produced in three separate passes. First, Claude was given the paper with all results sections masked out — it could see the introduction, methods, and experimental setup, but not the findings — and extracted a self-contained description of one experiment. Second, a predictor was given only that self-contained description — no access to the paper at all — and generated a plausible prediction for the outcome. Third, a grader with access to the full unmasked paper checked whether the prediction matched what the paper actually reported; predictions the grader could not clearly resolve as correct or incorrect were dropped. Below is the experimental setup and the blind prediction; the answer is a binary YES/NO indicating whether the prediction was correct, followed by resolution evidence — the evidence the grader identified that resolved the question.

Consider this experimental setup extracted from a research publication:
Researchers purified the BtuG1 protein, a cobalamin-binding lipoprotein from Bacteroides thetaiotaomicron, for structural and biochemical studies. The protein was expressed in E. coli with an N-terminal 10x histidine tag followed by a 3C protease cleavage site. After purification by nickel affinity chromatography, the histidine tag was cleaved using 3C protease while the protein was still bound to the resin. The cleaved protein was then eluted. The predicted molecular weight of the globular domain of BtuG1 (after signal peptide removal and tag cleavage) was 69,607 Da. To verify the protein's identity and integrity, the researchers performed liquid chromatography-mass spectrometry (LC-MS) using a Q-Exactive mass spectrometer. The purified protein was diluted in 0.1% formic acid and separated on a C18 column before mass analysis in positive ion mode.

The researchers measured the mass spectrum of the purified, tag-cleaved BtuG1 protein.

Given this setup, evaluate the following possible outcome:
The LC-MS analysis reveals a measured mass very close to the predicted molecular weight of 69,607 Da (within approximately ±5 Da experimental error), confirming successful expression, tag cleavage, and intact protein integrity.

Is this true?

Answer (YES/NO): NO